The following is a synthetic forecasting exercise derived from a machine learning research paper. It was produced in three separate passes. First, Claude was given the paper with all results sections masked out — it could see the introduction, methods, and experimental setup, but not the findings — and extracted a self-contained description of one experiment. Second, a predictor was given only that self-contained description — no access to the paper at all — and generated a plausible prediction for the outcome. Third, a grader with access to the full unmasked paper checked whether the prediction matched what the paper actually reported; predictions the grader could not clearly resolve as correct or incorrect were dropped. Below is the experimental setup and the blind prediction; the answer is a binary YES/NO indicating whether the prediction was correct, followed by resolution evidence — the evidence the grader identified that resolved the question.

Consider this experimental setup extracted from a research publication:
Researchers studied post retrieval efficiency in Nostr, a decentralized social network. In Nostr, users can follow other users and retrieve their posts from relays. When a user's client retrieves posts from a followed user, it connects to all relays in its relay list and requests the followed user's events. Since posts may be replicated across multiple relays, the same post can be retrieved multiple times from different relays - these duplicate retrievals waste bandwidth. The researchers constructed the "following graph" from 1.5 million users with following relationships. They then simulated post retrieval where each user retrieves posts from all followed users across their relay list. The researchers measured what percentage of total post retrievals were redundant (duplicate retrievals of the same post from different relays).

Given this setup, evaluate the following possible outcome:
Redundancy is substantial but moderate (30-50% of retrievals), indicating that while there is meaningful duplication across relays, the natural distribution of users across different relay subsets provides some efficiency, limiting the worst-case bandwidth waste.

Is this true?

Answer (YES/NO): NO